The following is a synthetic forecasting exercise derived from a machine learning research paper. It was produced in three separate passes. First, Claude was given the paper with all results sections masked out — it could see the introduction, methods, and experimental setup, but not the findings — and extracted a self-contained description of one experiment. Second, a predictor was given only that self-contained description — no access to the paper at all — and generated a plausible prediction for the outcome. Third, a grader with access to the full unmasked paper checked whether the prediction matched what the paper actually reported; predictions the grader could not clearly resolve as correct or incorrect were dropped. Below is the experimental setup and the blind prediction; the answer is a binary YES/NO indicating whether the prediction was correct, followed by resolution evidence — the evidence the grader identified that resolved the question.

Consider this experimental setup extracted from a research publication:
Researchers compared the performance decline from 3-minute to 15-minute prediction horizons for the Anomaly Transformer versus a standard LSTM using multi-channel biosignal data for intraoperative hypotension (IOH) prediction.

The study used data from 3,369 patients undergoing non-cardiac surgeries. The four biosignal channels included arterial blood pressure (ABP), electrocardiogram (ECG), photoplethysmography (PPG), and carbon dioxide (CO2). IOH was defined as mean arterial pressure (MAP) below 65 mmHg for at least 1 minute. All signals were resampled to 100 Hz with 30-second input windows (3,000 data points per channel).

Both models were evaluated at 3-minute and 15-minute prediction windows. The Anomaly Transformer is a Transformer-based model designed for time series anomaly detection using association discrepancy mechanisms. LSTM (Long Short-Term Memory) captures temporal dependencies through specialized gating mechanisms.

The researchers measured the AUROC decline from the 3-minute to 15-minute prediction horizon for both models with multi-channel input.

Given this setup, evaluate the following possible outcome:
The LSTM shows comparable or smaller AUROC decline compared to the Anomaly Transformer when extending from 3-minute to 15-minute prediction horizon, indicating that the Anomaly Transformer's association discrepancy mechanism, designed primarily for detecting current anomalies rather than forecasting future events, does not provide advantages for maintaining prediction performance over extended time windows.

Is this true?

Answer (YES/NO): YES